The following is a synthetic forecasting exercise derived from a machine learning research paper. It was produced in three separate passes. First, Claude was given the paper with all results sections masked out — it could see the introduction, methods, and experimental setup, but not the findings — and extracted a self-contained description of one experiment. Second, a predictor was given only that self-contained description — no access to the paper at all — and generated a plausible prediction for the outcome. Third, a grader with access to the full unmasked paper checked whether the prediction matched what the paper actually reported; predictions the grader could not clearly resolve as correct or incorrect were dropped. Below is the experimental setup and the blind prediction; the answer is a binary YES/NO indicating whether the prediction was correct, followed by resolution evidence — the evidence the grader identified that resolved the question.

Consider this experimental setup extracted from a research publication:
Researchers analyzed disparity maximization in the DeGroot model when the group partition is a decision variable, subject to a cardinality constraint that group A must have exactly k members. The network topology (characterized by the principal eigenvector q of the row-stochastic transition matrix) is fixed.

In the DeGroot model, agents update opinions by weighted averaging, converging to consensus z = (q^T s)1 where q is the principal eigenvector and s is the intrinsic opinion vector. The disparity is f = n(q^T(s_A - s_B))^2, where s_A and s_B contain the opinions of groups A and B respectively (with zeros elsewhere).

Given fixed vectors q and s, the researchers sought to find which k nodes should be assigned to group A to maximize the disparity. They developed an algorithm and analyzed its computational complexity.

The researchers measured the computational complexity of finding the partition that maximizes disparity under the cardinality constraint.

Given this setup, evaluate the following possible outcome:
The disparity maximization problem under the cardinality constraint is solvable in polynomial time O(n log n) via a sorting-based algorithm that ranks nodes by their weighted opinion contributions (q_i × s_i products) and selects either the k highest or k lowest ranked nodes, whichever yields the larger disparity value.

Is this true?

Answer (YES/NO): NO